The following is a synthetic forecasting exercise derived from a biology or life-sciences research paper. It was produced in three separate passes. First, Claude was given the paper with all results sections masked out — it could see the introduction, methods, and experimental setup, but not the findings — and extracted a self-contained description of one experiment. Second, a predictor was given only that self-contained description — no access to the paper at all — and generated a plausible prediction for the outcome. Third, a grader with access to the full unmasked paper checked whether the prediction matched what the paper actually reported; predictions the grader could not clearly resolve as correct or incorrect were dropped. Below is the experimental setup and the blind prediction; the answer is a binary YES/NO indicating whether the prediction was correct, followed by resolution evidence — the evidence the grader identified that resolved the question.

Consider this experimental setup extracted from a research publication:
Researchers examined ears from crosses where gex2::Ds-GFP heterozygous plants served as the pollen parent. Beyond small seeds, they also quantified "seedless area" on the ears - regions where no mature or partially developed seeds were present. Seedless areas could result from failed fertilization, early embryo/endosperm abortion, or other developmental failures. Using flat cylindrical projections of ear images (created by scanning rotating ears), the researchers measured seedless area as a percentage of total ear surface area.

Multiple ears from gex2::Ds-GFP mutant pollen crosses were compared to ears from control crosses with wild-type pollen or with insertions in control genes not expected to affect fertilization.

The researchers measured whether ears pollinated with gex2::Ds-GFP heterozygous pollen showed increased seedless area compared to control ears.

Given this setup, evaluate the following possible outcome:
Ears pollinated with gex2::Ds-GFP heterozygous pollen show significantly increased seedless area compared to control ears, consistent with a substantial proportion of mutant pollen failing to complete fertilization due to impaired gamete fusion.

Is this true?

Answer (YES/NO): NO